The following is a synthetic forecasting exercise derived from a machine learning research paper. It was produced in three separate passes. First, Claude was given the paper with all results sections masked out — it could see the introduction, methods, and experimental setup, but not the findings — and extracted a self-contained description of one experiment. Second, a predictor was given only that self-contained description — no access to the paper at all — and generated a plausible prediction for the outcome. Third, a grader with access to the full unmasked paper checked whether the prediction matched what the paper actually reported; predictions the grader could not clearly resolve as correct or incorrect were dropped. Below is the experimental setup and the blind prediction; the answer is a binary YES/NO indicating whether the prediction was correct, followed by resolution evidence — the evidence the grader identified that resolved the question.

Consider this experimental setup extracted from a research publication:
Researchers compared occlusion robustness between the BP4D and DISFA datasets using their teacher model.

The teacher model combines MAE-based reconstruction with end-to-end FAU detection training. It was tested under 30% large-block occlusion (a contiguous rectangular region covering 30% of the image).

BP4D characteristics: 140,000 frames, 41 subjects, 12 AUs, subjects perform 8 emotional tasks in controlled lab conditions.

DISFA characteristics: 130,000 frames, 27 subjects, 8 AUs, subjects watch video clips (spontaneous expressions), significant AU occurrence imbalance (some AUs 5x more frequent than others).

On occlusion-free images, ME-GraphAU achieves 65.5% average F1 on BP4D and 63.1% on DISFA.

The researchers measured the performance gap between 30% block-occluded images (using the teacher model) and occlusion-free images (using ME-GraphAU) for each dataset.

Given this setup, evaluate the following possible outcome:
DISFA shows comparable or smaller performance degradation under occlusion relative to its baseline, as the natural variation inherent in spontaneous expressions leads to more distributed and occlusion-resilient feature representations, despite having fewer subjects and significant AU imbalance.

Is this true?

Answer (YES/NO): NO